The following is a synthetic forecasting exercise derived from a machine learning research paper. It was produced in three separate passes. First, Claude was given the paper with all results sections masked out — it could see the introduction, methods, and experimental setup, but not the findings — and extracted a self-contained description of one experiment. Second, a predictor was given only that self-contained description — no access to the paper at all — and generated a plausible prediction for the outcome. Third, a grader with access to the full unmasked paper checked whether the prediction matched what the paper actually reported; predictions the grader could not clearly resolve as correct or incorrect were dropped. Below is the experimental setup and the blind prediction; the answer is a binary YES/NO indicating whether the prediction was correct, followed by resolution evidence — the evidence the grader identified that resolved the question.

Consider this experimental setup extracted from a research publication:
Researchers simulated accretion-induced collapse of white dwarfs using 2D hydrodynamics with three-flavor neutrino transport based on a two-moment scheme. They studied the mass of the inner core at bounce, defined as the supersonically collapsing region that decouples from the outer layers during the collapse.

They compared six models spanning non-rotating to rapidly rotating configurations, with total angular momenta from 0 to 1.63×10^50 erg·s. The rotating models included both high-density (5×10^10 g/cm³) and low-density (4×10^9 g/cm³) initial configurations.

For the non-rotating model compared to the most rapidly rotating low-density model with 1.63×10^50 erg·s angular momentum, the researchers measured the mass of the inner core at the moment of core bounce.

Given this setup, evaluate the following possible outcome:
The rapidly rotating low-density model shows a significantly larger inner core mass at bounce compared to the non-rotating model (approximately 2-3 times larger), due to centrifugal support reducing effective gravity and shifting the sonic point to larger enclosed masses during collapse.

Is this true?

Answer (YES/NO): NO